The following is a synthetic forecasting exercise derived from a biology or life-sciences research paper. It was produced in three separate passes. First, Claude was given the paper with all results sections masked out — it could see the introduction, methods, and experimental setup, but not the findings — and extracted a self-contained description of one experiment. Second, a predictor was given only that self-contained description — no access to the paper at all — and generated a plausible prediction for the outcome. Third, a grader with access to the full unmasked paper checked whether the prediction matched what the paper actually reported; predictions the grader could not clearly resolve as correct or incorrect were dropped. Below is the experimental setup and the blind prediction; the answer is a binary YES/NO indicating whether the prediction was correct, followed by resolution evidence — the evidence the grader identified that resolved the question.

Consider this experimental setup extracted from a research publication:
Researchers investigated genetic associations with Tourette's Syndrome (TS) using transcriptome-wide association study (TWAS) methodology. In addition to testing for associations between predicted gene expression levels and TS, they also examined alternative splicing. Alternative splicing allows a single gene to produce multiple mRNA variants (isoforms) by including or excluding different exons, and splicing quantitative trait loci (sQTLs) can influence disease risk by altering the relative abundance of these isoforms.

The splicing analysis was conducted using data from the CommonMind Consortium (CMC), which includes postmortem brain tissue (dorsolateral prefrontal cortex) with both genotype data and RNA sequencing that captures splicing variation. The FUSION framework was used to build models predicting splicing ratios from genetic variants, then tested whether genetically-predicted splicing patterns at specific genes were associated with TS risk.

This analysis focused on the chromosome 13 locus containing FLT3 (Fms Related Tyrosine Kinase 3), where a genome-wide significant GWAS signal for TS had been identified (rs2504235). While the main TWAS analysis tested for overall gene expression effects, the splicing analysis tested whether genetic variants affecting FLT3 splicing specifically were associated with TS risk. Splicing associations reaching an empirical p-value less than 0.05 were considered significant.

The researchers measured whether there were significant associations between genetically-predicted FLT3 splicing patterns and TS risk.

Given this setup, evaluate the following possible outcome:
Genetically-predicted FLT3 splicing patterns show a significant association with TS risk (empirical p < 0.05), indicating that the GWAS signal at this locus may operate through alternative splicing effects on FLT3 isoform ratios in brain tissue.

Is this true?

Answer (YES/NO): NO